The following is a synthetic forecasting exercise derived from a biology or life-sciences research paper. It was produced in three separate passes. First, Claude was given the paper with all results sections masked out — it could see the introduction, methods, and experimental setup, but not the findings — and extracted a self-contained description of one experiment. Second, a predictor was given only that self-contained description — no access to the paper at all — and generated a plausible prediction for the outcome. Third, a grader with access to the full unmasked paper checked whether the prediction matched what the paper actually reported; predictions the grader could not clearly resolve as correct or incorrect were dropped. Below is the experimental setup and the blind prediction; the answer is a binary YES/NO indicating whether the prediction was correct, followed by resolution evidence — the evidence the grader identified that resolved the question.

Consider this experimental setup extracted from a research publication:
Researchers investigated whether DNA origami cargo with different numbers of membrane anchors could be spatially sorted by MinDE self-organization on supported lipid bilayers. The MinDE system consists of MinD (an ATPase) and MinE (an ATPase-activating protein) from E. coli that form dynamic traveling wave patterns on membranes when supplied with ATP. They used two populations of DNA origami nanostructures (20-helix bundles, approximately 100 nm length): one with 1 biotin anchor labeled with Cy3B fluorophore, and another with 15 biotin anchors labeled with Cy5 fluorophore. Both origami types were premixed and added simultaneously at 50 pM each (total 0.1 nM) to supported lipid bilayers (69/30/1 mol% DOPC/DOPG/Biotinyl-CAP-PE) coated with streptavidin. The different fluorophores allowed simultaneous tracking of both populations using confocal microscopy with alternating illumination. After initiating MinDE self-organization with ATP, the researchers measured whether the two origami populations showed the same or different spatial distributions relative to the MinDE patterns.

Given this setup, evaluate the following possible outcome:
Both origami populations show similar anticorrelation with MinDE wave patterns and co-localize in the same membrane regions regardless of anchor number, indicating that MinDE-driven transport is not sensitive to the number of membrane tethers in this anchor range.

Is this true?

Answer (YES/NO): NO